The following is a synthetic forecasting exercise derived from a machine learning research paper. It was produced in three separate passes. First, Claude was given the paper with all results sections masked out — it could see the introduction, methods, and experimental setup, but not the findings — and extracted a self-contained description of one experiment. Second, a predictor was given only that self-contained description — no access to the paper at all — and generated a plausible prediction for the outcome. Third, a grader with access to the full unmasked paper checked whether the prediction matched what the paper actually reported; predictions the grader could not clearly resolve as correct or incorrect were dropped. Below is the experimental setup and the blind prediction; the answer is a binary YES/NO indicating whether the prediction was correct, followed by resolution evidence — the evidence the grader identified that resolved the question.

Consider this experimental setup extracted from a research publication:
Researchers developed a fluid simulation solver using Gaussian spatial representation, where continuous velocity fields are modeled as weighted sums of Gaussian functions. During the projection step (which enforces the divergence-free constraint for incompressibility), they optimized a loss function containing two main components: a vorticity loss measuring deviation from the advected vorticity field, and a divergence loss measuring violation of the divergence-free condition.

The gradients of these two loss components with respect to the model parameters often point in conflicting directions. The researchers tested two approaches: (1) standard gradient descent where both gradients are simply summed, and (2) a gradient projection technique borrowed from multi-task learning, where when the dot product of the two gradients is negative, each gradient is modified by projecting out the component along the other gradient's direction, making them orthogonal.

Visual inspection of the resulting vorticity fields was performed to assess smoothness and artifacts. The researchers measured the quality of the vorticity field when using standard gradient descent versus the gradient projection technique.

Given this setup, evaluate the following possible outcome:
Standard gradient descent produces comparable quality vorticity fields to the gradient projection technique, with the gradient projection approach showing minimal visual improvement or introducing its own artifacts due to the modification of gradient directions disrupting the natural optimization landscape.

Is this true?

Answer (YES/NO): NO